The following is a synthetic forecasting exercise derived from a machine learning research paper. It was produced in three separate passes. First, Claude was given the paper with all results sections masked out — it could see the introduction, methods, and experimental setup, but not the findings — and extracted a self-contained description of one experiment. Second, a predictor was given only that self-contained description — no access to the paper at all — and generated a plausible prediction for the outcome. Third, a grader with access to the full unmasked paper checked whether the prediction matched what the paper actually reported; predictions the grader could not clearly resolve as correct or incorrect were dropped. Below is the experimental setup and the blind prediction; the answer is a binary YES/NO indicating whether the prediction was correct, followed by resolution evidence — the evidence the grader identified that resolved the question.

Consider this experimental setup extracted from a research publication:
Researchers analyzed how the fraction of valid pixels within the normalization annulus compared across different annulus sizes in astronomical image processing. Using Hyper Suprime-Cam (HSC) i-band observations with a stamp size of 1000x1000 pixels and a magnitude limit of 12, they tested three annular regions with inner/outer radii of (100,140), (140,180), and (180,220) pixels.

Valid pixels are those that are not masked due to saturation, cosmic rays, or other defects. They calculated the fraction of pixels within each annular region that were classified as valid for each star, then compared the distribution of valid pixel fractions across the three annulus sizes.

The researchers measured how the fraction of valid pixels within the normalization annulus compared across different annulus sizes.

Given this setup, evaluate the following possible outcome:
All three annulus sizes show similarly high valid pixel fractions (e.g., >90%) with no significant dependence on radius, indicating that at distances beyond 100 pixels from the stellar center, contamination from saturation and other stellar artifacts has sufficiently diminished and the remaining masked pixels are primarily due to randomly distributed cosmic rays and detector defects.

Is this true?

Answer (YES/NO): NO